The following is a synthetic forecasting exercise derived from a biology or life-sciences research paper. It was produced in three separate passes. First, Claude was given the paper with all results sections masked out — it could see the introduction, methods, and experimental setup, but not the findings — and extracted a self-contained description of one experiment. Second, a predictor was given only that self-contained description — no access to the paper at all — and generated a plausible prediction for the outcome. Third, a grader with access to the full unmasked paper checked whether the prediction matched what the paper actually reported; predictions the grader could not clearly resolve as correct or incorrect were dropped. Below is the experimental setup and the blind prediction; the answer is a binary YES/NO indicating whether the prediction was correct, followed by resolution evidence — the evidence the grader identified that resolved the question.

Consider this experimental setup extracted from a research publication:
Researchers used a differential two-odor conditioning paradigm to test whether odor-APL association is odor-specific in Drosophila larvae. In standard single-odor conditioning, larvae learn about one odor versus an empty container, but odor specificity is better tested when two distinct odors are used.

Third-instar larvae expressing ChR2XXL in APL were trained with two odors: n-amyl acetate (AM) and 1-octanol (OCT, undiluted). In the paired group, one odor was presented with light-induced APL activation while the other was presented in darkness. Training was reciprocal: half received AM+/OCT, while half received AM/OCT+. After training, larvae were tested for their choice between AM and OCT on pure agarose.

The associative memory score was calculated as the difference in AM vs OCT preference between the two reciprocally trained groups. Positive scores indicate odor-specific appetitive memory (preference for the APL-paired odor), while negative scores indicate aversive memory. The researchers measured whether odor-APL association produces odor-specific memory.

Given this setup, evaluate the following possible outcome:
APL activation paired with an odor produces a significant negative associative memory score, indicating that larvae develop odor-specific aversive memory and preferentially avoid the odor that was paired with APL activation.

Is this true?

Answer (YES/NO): NO